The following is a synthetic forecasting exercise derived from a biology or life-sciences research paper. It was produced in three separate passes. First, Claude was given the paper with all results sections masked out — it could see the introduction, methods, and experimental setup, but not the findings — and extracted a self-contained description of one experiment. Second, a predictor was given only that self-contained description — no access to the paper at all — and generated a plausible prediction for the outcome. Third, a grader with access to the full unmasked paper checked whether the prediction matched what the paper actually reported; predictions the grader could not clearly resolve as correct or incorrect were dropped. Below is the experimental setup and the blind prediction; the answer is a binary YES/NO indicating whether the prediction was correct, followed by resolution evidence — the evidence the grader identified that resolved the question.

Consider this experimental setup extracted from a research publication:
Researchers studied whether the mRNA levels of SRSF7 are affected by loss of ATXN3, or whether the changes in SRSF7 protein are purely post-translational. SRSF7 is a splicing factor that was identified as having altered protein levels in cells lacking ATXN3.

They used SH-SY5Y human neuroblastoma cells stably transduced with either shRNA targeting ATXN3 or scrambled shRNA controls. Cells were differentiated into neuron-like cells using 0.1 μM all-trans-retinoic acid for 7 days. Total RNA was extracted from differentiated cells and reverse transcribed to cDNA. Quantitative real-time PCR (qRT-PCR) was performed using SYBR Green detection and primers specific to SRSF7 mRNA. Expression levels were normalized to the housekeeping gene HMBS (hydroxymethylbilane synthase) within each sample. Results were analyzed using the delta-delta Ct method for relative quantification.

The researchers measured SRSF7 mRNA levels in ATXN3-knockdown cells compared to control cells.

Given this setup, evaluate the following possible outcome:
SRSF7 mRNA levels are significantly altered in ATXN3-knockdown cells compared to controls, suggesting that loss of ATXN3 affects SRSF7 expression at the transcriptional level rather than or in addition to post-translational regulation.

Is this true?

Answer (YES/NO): NO